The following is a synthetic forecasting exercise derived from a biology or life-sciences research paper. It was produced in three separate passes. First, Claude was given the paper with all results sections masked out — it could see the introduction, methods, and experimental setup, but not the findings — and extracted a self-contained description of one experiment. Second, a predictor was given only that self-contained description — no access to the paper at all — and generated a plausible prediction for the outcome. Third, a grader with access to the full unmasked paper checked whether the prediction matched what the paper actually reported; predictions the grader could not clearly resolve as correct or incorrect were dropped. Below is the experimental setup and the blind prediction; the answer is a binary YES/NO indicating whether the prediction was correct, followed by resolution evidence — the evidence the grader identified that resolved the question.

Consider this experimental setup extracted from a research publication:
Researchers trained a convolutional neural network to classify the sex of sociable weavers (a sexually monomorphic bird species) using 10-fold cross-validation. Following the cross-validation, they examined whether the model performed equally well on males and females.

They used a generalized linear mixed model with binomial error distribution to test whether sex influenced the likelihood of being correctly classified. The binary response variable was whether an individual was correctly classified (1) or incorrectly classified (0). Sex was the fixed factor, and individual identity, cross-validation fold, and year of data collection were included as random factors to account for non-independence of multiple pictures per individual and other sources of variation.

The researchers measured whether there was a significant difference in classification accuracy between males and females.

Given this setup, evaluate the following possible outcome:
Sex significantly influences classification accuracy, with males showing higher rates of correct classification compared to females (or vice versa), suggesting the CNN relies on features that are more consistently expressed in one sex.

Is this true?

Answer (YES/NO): NO